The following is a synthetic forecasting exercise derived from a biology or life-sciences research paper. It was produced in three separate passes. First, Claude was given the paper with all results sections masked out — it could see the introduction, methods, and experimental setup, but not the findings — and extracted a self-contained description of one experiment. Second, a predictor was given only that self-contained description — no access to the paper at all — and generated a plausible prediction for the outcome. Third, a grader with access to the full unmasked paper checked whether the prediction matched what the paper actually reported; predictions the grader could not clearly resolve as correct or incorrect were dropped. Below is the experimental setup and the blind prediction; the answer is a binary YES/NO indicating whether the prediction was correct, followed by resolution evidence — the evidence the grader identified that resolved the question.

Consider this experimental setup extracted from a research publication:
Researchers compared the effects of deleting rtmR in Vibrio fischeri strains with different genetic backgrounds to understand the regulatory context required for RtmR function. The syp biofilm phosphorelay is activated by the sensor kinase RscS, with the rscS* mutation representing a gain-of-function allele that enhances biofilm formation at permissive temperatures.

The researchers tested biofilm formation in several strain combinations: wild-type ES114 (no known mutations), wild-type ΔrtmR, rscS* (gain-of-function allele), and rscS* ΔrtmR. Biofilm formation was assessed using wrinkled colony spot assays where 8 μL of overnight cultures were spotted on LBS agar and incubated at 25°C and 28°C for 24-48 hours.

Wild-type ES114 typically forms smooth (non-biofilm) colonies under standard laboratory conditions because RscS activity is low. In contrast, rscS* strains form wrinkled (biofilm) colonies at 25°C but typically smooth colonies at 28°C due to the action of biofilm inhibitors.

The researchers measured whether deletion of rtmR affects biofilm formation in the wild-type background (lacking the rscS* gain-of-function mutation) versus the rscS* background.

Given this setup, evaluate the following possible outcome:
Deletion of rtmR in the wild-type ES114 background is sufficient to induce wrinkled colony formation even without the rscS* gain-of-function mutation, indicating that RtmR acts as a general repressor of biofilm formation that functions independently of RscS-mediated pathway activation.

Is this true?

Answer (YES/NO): NO